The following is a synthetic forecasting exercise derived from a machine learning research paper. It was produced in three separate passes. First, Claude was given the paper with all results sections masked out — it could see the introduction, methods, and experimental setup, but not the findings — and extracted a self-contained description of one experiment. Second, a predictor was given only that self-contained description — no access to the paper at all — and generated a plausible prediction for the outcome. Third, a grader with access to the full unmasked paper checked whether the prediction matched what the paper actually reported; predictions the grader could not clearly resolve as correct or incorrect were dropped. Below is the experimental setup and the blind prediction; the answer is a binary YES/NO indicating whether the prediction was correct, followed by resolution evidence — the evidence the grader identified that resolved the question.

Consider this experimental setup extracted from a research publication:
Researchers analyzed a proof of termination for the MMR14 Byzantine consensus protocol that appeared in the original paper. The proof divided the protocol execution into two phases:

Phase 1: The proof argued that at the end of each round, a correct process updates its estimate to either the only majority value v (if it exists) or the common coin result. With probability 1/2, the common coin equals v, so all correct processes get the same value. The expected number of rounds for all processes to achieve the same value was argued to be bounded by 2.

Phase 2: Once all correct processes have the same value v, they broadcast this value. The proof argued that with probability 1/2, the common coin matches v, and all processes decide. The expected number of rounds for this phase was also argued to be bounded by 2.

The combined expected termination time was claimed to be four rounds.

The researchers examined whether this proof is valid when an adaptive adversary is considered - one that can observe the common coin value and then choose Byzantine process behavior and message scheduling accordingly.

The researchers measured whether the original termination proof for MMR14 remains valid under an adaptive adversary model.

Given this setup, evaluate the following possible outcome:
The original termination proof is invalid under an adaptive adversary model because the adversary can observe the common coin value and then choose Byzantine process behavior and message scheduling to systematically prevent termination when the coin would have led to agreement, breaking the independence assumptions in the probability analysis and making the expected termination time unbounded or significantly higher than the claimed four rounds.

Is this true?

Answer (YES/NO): YES